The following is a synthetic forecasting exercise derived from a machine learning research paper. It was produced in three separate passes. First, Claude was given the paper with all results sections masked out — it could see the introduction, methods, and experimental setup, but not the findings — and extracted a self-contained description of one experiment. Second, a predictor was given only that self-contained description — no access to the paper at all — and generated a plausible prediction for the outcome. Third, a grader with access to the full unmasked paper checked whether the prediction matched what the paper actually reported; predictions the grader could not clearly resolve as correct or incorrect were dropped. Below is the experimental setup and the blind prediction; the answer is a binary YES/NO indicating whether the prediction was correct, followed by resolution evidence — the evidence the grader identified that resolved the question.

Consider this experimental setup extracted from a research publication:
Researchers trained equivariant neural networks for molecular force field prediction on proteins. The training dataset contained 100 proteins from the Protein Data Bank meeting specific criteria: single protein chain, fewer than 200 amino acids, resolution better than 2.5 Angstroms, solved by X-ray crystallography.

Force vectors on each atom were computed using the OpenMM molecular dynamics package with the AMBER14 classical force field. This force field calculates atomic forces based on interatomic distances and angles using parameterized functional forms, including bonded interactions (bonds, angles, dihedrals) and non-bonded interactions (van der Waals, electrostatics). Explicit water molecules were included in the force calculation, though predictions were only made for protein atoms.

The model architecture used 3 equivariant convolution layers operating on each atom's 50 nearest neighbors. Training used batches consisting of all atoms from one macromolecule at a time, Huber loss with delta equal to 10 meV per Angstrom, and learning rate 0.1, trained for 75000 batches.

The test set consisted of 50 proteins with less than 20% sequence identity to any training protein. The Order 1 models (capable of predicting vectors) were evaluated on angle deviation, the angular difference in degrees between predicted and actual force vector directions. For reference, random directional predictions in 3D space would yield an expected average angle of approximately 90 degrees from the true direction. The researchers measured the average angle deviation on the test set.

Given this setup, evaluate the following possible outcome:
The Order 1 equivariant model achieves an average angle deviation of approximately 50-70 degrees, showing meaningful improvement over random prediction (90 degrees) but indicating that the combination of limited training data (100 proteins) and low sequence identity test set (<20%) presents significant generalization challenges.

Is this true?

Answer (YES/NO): NO